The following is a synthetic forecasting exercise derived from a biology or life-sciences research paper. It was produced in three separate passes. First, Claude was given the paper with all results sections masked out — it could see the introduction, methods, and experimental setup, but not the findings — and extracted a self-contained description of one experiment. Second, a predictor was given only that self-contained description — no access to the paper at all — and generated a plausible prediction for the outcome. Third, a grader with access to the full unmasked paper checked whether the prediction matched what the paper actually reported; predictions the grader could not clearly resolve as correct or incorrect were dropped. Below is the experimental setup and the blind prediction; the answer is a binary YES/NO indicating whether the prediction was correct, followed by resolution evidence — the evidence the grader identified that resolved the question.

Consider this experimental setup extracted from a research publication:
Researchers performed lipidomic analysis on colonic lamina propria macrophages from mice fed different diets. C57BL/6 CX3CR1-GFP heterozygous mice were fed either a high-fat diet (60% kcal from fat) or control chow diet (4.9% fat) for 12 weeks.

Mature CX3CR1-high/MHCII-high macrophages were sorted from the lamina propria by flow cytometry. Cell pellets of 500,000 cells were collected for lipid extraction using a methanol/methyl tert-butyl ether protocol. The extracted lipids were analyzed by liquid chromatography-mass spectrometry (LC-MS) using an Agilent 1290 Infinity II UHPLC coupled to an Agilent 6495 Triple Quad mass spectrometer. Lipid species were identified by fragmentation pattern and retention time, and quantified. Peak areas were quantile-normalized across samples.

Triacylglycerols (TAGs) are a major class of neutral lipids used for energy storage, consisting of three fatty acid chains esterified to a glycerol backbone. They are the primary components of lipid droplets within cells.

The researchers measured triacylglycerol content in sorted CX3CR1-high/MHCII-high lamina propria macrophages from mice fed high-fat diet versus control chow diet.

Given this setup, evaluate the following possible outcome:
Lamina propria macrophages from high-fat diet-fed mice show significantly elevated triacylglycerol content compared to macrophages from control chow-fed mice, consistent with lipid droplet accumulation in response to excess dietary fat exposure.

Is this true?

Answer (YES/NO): NO